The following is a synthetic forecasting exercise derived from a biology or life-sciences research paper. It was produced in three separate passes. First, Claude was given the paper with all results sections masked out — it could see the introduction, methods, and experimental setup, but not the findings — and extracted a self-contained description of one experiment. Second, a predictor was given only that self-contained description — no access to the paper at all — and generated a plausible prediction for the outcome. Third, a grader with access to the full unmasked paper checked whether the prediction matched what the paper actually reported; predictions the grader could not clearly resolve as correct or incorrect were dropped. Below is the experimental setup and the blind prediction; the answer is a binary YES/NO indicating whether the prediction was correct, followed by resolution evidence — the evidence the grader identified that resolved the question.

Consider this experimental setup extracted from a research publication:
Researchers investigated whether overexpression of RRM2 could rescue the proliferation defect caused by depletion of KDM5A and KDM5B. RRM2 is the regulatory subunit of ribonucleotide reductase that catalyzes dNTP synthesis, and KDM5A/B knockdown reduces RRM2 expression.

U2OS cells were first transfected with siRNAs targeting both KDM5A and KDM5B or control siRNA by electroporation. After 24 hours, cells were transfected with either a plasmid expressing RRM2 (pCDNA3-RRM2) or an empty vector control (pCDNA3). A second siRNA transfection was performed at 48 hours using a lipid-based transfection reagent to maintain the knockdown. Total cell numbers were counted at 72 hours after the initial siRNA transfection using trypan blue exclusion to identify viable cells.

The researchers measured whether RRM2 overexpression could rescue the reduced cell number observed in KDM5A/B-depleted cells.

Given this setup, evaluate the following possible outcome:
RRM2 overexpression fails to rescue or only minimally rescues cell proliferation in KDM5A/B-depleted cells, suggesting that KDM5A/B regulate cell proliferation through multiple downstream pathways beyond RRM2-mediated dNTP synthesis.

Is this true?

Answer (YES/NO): NO